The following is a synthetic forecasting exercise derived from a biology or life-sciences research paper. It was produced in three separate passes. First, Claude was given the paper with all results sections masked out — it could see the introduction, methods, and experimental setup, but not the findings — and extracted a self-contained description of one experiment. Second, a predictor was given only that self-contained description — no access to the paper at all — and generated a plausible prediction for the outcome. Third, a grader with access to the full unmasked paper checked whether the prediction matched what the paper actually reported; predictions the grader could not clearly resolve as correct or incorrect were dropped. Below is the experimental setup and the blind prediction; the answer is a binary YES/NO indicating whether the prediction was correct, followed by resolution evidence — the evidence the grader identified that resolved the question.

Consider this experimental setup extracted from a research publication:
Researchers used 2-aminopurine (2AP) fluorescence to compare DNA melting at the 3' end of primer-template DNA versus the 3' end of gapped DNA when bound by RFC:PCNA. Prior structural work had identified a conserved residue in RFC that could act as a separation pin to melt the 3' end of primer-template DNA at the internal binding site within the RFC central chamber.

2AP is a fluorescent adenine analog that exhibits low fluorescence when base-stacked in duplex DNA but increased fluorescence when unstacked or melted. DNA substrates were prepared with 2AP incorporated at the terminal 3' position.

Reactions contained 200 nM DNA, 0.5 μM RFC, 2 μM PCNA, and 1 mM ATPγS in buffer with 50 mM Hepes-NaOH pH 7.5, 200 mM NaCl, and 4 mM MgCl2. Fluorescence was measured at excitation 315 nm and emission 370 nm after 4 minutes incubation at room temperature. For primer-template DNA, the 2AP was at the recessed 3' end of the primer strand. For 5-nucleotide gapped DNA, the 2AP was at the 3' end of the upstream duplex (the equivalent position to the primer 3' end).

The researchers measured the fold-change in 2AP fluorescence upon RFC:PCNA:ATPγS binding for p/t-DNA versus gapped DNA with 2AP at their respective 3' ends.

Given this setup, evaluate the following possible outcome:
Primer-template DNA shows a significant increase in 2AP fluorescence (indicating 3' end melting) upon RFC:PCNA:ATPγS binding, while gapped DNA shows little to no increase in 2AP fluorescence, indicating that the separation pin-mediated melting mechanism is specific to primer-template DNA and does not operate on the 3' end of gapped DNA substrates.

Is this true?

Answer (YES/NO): NO